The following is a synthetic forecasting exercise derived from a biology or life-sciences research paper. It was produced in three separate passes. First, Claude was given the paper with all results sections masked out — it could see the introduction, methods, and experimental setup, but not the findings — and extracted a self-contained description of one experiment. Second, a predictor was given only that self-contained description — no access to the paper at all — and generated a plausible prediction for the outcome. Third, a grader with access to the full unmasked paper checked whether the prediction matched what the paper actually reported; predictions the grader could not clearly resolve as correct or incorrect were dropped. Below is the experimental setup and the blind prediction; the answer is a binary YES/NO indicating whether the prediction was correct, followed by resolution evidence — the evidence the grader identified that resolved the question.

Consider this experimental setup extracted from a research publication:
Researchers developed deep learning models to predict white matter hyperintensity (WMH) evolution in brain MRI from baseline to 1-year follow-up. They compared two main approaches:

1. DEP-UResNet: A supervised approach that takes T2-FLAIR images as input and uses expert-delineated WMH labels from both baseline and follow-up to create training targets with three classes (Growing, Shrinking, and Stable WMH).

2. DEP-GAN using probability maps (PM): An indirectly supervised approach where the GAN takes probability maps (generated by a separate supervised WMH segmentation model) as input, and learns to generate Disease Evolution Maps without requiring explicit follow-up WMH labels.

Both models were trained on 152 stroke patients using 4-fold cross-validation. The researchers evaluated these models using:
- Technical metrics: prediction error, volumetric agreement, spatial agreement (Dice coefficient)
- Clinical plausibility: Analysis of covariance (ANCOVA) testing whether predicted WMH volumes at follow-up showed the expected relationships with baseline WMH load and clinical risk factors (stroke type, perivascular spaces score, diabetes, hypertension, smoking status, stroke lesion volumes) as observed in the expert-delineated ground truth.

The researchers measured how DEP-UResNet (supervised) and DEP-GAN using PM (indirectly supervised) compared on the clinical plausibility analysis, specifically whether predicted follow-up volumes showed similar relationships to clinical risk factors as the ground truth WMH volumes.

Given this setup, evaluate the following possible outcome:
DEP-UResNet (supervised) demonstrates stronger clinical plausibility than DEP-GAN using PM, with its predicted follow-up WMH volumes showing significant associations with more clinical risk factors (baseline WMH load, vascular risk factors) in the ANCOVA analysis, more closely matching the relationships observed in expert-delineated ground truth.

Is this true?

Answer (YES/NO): NO